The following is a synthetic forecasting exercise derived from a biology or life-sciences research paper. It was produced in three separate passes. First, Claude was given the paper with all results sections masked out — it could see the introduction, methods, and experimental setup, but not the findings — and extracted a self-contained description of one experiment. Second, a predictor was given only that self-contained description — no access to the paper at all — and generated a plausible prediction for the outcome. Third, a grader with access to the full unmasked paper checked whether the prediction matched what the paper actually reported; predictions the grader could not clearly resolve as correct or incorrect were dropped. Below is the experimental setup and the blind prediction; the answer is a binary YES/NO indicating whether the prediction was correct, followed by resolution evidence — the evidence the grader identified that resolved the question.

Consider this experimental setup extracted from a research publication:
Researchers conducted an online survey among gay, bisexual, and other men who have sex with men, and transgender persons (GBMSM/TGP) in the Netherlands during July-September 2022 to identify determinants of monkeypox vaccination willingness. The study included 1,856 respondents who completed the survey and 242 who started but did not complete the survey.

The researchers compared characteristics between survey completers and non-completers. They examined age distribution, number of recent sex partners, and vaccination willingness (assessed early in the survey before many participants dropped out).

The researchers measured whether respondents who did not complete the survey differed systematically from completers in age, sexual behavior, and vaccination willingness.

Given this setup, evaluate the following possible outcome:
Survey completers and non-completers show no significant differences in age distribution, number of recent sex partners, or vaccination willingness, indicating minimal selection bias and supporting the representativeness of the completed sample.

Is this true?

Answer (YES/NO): NO